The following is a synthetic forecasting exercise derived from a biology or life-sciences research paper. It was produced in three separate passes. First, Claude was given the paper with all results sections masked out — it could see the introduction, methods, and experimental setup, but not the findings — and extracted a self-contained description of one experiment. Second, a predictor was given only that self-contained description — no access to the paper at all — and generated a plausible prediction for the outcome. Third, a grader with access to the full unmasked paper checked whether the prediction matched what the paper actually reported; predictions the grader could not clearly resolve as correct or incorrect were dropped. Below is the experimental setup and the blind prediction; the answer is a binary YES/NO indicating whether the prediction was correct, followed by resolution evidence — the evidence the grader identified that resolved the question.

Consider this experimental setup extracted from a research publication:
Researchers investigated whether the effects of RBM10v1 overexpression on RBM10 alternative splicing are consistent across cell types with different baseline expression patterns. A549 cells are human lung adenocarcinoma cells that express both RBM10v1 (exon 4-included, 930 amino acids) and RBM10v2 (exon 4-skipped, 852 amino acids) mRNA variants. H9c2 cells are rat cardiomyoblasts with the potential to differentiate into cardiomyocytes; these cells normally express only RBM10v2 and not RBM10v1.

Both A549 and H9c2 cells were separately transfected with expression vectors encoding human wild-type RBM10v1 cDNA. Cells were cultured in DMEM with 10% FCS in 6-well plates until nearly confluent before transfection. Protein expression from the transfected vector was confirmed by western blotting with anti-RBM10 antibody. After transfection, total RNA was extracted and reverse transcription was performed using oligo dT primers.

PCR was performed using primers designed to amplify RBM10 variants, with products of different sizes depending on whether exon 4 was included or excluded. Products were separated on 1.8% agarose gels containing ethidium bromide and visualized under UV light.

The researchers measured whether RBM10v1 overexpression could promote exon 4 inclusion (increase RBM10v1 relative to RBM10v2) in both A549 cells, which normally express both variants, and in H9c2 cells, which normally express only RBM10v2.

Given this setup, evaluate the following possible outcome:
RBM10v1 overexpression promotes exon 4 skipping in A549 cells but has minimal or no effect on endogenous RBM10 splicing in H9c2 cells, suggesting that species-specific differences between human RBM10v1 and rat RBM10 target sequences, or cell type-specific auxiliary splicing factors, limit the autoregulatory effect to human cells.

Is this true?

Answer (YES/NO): NO